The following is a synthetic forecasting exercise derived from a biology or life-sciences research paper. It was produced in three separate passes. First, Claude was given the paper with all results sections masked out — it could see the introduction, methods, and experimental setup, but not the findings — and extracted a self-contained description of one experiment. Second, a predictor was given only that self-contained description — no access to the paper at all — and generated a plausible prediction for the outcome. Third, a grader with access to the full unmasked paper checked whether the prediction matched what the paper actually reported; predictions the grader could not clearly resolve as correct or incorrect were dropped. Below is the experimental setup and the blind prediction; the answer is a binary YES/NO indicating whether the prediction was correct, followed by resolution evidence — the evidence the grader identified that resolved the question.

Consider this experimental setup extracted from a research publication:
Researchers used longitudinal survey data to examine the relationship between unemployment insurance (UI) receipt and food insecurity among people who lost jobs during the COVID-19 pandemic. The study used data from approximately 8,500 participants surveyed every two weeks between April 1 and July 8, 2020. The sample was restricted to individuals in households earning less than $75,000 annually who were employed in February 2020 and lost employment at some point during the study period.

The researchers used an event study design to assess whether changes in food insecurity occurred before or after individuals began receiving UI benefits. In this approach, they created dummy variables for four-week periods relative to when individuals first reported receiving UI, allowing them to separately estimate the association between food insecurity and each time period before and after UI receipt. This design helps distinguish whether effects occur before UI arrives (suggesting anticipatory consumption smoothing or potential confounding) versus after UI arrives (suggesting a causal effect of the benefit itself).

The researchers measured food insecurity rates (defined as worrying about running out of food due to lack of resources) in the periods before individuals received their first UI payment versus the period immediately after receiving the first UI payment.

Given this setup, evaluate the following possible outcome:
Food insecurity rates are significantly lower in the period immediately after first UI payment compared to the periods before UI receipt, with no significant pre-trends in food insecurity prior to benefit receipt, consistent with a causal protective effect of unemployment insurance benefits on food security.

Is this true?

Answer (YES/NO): YES